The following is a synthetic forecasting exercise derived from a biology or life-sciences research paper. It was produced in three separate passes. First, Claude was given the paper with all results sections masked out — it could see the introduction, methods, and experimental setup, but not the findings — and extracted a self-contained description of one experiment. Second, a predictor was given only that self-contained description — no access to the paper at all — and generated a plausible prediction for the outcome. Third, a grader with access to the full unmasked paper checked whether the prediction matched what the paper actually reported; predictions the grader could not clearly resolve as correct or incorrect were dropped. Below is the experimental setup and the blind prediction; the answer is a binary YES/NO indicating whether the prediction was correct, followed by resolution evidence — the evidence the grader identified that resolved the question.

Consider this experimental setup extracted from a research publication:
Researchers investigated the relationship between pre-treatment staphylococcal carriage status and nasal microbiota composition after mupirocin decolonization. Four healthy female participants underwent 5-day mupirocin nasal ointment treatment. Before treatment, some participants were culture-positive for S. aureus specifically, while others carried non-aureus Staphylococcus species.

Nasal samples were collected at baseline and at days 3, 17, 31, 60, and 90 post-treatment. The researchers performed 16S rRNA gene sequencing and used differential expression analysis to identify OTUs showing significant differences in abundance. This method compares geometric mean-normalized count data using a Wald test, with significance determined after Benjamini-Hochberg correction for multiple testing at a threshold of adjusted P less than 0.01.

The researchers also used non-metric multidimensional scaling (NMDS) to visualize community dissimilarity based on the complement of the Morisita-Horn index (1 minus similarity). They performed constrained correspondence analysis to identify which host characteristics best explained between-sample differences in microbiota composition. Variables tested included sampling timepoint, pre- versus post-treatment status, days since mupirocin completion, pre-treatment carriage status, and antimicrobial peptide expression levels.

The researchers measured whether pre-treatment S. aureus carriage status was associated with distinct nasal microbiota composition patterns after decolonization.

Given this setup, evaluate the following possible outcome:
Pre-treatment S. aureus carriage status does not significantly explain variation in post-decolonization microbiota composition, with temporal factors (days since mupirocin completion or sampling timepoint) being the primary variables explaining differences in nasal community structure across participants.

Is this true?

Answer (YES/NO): NO